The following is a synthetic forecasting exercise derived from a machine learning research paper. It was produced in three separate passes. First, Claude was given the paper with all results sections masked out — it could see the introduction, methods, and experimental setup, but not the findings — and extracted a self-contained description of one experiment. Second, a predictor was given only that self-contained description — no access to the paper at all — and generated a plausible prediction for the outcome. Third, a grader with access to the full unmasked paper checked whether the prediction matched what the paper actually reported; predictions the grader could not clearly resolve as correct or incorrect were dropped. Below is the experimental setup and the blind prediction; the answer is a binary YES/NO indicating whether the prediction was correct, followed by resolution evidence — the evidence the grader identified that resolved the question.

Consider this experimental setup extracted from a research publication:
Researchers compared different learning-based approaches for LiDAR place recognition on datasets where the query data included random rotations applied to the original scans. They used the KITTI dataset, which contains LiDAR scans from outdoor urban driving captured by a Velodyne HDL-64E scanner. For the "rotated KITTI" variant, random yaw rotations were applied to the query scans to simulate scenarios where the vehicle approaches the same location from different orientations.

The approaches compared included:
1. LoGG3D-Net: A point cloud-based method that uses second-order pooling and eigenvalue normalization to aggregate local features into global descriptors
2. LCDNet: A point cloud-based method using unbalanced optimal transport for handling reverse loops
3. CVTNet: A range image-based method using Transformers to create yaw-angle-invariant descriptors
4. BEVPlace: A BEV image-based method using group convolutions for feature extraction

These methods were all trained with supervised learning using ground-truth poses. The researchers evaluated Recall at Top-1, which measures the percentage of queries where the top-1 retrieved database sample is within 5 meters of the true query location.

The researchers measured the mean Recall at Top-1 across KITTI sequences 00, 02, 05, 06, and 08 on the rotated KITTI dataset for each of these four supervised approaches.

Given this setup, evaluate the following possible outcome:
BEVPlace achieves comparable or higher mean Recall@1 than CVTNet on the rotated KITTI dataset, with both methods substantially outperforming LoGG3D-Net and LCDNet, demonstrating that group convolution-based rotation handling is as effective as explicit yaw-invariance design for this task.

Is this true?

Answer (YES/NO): NO